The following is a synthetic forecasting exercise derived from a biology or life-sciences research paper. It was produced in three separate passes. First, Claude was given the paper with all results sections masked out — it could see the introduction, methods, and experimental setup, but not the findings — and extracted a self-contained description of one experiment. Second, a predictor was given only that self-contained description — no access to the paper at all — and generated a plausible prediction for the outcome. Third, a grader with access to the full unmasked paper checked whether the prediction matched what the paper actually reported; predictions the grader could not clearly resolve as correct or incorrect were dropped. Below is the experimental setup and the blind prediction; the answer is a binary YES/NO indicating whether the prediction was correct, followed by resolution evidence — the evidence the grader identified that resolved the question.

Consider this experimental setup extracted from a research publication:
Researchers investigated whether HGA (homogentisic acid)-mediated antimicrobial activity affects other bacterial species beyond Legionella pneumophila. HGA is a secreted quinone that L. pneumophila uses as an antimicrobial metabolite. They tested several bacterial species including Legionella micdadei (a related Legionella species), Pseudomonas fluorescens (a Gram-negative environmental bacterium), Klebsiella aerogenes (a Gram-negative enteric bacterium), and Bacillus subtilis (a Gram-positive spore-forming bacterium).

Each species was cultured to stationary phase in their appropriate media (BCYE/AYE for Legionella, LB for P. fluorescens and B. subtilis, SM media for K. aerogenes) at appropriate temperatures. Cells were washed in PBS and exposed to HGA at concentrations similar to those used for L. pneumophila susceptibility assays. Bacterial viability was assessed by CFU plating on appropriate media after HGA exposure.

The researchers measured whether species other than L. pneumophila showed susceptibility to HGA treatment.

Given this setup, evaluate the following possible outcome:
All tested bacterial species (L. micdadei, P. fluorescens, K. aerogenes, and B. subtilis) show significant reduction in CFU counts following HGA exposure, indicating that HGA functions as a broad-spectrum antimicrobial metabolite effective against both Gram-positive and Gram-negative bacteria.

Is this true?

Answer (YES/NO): NO